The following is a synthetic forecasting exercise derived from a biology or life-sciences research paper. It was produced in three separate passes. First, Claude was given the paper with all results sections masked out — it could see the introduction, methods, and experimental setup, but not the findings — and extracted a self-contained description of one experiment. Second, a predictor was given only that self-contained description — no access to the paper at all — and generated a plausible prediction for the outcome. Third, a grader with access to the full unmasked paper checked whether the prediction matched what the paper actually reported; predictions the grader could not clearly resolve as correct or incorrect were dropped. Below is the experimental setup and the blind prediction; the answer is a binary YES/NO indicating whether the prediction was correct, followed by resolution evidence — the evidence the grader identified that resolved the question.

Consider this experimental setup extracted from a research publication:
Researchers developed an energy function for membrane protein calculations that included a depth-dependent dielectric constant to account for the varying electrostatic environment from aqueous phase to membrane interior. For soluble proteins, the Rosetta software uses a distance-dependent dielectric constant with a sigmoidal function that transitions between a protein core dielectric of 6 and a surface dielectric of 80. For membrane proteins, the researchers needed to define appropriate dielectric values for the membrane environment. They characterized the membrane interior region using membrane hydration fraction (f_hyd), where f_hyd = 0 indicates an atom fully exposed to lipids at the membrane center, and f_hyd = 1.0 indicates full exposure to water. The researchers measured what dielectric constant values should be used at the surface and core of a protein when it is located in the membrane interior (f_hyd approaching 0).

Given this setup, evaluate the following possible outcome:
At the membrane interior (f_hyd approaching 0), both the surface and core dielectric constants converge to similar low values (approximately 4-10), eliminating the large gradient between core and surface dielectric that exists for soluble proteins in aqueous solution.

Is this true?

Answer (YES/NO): NO